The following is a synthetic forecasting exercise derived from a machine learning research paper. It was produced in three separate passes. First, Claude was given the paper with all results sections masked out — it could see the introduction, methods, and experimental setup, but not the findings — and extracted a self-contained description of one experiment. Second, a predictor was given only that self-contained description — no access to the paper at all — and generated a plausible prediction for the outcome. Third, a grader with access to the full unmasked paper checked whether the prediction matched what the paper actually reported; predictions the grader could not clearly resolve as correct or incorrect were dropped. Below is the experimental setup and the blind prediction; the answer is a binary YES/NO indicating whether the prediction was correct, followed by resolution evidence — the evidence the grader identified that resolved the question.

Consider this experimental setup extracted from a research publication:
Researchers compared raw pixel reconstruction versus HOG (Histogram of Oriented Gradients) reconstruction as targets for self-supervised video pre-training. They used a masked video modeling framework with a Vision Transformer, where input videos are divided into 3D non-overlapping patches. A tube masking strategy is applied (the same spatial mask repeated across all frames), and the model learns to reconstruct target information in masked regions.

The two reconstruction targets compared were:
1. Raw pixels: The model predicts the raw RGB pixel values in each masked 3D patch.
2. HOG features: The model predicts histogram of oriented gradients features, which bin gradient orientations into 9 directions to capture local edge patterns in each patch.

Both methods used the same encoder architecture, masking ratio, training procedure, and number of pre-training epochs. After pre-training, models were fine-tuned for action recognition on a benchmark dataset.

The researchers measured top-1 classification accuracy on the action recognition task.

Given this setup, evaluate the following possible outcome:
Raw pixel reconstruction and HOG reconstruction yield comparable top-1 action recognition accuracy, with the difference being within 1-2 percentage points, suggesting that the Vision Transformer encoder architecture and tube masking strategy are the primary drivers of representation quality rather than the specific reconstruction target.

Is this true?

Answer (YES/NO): YES